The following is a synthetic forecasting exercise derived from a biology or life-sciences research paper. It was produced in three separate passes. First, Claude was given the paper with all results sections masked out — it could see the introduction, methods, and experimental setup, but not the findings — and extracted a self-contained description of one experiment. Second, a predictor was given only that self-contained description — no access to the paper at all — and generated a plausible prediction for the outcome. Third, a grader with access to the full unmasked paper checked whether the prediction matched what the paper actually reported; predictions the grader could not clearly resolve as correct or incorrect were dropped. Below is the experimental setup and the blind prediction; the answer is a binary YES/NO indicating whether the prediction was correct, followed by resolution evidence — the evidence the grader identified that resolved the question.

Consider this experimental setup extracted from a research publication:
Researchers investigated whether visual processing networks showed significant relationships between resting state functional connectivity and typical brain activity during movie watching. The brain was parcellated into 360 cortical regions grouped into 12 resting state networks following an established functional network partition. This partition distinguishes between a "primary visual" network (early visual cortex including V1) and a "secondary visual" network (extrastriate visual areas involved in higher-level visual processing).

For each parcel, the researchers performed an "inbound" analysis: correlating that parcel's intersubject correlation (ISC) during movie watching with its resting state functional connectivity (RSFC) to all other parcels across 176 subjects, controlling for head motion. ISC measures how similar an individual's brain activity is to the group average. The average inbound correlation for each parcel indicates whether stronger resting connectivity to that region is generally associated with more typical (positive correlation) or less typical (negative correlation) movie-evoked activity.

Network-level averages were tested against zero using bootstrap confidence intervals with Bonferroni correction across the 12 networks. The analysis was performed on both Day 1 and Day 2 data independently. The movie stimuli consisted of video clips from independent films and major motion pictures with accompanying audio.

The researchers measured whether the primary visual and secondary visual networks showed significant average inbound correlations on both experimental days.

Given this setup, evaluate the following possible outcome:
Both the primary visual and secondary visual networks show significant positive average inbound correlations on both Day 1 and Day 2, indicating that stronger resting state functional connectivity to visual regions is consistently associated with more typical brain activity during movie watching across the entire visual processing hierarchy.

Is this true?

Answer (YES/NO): NO